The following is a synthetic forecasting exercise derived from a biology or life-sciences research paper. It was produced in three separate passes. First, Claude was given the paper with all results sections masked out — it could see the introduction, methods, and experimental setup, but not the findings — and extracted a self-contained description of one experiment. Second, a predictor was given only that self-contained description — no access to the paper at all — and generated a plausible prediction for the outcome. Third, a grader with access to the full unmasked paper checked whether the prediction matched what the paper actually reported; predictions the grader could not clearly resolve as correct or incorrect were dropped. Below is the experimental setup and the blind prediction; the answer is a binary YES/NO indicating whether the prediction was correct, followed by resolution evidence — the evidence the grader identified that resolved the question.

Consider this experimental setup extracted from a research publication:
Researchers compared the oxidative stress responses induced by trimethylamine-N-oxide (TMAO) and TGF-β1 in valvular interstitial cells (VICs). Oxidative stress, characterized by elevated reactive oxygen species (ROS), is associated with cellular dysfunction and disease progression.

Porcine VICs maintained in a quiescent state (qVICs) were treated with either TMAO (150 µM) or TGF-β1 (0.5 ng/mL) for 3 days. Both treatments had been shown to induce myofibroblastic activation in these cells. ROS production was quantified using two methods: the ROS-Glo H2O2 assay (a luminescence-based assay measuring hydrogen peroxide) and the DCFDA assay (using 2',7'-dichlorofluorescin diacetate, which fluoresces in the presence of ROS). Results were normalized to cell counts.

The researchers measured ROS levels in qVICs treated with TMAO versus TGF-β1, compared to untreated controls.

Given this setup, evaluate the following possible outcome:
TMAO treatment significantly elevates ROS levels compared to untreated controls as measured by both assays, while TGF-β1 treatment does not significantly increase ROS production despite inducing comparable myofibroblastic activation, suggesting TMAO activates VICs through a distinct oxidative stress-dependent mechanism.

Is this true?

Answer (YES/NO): NO